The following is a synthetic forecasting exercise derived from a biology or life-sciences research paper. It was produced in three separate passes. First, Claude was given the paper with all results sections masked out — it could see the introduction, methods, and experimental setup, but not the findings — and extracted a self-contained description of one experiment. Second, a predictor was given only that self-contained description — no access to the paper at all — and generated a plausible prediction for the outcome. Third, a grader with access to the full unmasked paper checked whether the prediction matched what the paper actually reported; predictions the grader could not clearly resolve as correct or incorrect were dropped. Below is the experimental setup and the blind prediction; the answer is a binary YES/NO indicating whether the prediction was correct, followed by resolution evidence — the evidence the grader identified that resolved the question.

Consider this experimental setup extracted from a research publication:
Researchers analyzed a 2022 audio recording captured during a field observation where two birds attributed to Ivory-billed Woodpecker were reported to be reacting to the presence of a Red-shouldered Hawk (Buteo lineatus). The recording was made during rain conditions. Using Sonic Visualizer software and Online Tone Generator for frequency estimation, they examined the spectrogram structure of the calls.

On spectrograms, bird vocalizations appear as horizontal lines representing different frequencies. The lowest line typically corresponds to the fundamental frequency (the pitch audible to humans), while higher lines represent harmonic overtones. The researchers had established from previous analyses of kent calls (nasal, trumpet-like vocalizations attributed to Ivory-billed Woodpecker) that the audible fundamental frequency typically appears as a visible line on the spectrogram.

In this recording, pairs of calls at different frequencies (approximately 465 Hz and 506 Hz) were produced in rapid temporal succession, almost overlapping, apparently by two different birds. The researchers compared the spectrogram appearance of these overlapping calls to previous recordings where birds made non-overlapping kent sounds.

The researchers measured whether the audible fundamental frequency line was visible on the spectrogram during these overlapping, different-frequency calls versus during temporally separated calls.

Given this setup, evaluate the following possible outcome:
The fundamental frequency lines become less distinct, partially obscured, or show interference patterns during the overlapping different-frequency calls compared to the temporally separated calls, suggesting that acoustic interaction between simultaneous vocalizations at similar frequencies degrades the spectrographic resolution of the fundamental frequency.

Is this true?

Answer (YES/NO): NO